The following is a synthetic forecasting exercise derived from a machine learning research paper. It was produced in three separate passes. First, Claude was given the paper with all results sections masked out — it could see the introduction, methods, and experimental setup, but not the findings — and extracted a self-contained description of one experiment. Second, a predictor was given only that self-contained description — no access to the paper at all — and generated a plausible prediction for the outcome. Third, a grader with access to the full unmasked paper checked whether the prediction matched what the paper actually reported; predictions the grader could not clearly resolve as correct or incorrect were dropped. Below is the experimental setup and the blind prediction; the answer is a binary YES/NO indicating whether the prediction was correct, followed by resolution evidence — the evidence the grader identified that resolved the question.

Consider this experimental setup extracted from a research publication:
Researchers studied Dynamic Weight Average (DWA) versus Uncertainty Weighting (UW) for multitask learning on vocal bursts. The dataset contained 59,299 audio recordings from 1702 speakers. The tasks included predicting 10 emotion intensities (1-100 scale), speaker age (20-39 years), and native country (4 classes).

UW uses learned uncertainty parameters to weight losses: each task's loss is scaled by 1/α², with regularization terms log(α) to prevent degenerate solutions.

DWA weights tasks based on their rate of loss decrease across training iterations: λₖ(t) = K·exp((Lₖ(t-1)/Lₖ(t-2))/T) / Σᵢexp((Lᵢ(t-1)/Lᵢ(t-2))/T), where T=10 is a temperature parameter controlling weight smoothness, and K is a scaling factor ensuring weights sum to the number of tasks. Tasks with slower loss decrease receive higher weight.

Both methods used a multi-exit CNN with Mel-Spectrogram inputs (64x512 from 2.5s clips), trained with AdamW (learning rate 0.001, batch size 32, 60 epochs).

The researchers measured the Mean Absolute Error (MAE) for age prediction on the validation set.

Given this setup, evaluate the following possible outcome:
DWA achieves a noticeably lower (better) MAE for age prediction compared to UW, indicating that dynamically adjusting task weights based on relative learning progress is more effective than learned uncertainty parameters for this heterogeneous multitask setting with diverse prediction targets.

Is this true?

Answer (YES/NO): YES